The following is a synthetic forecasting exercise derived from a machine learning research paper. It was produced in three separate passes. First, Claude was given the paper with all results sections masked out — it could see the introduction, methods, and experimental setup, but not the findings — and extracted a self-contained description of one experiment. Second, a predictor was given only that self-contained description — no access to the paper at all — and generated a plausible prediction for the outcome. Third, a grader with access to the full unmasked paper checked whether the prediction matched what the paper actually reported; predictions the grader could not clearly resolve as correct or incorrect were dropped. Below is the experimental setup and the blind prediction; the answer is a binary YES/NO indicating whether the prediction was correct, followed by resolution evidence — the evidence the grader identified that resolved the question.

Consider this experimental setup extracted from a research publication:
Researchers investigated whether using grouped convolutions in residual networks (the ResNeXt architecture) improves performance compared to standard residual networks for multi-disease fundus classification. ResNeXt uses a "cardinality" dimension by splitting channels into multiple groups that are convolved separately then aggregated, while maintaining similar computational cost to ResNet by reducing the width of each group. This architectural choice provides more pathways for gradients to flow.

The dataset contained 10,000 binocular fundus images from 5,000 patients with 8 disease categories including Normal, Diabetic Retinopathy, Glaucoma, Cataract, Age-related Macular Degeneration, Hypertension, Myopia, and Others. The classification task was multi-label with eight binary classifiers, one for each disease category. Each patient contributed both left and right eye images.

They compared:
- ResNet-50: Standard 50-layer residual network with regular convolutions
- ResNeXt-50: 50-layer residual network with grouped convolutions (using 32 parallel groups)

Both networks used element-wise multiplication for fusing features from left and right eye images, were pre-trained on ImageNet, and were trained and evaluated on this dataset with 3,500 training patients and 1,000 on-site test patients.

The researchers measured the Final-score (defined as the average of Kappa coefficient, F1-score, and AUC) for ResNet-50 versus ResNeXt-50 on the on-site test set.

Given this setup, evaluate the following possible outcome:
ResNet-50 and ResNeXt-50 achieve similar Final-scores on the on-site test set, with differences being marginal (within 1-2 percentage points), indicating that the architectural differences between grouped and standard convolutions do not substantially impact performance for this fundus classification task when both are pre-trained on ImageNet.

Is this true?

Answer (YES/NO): NO